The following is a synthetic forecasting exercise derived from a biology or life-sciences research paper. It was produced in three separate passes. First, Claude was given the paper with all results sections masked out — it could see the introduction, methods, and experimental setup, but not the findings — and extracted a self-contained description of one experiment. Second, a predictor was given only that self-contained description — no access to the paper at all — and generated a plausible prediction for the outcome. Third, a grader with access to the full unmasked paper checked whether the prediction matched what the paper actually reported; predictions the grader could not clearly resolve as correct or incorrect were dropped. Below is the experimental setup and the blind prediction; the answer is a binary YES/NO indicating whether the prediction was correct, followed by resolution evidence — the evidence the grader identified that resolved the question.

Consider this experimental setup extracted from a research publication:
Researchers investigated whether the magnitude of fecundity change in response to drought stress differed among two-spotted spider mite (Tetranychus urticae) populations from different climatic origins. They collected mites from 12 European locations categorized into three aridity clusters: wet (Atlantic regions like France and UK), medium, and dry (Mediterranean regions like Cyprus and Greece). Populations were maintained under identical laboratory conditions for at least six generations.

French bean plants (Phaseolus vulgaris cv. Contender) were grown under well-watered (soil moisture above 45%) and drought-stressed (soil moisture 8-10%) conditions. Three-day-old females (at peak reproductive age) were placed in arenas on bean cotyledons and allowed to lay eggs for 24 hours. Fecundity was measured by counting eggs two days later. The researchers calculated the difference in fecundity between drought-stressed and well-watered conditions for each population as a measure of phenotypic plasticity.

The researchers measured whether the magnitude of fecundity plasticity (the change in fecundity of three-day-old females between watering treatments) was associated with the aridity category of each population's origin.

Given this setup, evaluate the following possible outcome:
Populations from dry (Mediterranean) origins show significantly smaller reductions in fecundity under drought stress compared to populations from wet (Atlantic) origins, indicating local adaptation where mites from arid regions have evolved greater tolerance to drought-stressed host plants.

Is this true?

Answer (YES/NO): NO